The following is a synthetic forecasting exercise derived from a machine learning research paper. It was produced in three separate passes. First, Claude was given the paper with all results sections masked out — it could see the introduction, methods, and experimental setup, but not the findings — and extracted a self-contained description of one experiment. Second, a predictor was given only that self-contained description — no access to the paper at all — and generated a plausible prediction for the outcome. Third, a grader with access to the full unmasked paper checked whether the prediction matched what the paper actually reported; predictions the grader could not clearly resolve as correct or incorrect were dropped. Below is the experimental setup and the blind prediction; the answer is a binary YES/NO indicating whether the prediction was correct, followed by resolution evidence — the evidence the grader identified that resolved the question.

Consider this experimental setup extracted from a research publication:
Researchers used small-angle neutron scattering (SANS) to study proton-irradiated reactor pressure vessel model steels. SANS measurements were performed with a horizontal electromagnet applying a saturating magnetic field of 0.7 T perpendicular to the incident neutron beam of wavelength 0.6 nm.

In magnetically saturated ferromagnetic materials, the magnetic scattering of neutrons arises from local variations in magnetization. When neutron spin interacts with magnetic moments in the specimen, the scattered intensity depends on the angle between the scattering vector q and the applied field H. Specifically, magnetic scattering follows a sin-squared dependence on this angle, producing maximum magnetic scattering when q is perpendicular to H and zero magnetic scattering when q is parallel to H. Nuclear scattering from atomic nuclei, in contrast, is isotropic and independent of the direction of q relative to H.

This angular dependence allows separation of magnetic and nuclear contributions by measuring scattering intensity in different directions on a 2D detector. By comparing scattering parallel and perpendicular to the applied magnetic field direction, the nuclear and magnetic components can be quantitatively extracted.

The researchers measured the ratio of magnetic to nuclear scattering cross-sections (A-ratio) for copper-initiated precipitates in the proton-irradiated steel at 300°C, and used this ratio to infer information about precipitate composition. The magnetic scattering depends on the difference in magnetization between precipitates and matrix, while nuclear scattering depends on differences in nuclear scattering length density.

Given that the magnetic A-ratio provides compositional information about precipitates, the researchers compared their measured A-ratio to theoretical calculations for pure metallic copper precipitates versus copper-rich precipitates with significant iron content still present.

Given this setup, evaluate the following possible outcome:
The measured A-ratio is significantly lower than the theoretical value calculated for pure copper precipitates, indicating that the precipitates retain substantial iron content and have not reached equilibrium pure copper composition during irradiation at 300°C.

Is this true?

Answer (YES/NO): NO